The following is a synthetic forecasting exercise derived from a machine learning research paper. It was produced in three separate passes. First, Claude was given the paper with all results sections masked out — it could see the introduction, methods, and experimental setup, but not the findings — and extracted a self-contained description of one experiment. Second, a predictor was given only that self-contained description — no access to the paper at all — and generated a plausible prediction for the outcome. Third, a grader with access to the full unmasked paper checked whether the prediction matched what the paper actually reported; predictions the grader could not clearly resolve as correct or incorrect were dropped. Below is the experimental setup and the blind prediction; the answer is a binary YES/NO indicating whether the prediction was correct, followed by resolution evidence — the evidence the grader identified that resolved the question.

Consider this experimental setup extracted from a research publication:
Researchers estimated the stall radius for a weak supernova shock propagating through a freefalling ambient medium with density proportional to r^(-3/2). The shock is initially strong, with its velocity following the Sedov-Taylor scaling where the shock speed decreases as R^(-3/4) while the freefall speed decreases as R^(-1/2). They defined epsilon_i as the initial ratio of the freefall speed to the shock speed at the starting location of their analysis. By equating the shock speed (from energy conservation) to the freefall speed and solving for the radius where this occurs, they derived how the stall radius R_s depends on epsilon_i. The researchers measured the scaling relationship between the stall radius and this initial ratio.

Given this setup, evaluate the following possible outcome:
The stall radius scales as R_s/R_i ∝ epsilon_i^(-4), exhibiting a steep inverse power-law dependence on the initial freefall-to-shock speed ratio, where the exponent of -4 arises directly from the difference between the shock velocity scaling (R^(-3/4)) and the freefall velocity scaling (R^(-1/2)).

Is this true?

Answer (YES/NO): YES